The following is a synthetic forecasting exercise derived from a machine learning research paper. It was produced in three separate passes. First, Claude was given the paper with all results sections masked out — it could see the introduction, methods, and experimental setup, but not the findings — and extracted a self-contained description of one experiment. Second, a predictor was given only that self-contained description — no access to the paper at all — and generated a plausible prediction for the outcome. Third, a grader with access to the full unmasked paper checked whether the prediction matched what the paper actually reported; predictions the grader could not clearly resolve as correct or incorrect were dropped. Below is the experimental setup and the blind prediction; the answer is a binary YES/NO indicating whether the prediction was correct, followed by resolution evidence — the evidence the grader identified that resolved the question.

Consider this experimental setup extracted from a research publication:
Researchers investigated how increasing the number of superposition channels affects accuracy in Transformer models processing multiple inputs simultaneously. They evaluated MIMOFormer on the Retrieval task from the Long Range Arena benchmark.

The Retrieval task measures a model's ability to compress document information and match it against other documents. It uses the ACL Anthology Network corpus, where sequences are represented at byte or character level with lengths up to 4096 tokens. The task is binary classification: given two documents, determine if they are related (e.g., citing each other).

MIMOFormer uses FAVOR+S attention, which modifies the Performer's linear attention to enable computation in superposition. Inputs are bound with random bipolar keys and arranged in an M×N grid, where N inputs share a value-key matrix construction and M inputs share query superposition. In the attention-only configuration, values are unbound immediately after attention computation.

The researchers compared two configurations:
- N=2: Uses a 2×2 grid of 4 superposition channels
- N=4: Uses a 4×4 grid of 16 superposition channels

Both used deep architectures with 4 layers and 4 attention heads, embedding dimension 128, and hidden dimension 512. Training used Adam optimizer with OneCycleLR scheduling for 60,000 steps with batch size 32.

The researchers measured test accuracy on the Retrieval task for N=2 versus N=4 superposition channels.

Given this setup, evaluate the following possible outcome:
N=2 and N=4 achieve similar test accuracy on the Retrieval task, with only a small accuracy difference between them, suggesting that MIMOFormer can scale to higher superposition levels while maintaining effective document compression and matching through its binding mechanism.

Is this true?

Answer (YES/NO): NO